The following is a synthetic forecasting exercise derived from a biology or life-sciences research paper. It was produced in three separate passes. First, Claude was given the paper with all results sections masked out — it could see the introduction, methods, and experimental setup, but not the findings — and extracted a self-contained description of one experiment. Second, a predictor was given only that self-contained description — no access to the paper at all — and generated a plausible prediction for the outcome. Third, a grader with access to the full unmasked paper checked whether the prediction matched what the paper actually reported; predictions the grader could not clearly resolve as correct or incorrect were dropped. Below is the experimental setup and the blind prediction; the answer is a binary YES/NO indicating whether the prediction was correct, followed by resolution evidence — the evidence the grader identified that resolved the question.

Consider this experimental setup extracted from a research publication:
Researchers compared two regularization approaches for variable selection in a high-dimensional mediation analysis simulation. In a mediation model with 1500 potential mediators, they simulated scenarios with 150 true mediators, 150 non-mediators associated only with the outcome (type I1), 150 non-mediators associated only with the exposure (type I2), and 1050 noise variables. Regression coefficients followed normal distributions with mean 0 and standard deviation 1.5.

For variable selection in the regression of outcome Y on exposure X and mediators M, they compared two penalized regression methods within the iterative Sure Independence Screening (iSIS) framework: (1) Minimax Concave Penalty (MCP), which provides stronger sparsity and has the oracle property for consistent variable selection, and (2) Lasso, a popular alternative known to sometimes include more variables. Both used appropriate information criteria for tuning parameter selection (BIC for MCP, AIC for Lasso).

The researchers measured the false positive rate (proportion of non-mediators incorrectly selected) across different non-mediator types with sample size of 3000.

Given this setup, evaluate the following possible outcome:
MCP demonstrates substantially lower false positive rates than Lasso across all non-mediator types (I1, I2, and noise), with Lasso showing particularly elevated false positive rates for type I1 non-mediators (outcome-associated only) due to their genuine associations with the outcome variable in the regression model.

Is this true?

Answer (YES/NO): NO